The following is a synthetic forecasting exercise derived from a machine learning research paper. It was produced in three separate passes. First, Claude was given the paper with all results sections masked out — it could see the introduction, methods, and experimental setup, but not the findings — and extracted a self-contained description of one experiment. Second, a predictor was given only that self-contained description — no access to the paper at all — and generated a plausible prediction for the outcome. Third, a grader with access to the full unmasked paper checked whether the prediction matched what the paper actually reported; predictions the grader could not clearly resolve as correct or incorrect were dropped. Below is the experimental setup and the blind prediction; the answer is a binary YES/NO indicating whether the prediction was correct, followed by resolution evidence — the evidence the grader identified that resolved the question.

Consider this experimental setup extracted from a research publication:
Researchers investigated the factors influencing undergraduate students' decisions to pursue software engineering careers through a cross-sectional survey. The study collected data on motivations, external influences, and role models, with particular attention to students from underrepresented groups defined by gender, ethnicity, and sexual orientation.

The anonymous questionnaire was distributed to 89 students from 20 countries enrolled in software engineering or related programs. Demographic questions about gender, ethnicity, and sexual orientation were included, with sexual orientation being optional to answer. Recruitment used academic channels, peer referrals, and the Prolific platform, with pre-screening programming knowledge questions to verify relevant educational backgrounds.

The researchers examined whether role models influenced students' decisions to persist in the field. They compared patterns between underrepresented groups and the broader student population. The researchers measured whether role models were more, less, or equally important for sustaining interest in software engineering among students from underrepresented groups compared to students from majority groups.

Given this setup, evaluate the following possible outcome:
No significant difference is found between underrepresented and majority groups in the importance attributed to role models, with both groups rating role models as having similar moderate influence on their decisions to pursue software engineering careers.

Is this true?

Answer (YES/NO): NO